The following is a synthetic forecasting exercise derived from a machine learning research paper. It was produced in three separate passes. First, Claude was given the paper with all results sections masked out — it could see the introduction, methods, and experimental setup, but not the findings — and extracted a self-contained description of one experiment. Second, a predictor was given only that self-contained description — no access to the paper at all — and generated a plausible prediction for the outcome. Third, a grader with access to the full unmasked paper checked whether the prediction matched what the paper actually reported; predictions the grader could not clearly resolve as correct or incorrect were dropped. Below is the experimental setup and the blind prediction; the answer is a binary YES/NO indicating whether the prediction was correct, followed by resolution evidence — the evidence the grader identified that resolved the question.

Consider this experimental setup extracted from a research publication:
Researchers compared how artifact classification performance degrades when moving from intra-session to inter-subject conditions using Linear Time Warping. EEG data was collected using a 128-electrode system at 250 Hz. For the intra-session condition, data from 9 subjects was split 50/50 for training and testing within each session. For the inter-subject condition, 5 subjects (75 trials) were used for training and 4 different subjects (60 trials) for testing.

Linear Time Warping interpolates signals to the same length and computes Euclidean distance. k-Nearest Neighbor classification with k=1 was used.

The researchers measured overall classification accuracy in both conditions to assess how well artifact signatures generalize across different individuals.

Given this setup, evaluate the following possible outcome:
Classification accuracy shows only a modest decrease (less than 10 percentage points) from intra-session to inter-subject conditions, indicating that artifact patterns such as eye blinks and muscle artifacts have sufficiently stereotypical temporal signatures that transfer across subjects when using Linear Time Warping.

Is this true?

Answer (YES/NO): NO